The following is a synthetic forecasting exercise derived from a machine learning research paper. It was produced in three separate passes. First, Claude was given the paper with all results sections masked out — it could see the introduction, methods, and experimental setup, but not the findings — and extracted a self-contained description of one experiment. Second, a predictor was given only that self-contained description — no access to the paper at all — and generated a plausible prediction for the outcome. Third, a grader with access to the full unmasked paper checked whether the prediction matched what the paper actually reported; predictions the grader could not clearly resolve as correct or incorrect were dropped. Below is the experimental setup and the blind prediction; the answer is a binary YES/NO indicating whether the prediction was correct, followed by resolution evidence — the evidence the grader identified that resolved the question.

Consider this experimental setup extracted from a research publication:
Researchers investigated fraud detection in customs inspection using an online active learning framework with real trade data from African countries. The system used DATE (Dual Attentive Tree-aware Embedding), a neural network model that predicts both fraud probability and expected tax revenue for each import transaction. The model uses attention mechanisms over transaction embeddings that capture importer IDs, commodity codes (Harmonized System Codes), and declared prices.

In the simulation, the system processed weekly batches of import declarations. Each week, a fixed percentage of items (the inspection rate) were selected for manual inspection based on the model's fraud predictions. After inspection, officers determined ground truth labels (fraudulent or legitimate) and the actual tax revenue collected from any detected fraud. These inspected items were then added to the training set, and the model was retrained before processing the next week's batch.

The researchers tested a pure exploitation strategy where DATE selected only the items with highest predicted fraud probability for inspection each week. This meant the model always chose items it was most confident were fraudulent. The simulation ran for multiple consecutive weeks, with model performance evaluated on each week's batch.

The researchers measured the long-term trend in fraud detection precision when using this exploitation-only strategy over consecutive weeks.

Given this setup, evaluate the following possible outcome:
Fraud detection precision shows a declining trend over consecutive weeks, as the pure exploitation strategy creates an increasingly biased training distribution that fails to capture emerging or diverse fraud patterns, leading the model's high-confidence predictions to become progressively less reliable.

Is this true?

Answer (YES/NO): NO